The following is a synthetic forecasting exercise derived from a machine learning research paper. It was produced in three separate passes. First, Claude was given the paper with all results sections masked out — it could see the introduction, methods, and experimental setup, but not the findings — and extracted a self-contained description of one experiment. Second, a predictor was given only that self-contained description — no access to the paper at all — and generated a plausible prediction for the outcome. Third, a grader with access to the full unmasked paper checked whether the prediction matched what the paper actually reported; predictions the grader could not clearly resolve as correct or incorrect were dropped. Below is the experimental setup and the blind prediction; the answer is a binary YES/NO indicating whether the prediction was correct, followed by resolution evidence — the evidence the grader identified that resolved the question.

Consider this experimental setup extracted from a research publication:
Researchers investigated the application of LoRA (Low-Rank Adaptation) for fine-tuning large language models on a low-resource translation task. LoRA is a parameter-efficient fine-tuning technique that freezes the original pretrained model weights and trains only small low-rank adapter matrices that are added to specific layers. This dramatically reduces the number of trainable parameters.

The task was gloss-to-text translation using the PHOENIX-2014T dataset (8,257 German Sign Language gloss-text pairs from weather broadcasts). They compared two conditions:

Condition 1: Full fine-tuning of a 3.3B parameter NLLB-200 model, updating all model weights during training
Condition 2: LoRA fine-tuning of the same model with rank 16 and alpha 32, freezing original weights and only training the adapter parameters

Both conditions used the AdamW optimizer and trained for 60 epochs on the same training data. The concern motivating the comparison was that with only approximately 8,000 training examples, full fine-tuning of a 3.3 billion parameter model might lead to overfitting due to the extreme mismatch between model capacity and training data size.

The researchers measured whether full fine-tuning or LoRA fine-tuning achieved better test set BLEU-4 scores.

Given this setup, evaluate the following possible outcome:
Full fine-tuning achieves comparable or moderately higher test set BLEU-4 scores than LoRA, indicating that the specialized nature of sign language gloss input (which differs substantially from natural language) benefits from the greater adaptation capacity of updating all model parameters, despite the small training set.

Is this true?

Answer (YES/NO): NO